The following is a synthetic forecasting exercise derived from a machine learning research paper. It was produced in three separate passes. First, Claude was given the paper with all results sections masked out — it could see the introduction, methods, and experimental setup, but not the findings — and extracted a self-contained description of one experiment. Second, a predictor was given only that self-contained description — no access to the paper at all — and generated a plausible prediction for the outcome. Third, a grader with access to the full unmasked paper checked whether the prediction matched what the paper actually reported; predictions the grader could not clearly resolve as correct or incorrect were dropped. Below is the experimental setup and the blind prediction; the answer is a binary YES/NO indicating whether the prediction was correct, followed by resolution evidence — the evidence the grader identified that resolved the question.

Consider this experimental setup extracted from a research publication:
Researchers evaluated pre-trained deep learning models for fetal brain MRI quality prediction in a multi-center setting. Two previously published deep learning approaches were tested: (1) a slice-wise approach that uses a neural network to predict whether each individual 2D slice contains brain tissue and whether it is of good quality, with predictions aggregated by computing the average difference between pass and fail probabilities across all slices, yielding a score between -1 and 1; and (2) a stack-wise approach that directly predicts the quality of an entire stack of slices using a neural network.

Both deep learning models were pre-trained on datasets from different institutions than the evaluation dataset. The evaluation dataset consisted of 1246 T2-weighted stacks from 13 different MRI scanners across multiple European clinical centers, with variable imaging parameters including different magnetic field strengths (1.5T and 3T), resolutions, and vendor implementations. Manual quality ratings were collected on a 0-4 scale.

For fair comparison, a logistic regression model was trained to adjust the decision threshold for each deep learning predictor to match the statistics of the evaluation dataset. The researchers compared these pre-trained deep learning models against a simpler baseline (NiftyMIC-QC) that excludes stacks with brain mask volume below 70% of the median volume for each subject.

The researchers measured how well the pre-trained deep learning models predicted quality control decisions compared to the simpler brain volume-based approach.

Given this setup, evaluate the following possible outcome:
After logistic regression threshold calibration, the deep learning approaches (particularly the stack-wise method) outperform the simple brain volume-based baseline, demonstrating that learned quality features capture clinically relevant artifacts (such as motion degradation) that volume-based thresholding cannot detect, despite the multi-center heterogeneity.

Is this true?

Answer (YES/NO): NO